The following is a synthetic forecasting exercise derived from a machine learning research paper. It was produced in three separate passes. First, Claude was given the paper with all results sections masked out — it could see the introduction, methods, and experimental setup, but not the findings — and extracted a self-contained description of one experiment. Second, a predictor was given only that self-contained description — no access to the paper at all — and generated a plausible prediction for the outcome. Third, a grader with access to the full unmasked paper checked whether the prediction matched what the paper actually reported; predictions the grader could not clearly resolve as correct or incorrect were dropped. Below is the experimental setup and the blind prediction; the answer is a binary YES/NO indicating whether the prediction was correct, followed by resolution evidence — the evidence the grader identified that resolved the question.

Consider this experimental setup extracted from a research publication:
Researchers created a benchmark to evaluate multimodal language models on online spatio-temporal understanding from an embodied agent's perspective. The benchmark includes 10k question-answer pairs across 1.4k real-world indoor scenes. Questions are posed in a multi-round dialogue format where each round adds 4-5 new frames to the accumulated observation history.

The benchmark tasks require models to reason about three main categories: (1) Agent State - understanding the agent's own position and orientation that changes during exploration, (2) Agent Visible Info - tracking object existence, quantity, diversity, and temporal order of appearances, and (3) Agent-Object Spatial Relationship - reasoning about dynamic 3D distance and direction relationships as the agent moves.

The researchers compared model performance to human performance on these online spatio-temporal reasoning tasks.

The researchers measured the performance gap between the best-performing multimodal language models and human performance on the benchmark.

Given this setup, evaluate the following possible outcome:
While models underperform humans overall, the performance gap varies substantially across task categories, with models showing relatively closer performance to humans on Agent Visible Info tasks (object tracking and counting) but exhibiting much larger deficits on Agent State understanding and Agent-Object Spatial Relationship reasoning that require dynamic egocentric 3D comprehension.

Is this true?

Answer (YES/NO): YES